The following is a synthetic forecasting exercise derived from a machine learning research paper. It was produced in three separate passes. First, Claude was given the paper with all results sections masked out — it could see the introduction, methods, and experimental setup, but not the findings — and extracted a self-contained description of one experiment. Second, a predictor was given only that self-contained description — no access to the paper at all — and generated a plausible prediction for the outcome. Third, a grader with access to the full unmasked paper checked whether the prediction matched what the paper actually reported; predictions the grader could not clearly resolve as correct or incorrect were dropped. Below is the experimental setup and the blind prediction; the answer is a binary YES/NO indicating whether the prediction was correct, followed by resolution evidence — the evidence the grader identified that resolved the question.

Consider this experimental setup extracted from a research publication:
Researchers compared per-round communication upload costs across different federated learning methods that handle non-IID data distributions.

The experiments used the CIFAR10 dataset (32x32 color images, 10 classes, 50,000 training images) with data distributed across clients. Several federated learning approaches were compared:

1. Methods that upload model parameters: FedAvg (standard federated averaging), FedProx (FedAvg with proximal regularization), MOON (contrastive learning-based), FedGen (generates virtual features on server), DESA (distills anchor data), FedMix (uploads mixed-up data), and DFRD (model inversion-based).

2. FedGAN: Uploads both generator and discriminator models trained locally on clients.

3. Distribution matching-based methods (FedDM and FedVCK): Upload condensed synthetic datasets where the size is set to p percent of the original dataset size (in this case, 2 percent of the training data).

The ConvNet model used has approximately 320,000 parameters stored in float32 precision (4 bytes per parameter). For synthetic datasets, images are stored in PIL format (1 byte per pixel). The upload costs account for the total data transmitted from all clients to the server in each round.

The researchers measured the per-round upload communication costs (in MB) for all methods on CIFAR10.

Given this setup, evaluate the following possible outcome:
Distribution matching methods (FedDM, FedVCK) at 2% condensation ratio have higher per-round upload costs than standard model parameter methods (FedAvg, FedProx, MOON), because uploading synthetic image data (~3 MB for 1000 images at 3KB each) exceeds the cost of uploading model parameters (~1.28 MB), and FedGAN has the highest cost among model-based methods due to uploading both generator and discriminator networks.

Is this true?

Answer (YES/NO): NO